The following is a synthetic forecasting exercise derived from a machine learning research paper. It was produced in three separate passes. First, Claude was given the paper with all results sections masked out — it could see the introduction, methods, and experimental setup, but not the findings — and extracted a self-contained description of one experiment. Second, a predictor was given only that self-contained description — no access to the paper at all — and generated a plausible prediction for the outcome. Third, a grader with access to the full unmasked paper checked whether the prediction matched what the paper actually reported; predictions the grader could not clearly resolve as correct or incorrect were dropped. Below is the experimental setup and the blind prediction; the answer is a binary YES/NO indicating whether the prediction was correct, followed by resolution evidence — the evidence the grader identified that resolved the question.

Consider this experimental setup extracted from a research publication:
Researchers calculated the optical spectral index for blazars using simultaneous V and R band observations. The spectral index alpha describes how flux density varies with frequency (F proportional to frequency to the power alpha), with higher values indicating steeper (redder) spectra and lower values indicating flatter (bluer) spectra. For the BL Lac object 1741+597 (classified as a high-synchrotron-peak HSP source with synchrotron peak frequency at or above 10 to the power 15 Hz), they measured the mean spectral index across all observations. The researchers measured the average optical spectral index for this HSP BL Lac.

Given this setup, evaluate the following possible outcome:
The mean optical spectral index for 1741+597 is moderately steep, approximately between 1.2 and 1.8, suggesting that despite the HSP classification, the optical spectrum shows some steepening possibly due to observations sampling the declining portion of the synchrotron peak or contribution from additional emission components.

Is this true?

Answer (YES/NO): NO